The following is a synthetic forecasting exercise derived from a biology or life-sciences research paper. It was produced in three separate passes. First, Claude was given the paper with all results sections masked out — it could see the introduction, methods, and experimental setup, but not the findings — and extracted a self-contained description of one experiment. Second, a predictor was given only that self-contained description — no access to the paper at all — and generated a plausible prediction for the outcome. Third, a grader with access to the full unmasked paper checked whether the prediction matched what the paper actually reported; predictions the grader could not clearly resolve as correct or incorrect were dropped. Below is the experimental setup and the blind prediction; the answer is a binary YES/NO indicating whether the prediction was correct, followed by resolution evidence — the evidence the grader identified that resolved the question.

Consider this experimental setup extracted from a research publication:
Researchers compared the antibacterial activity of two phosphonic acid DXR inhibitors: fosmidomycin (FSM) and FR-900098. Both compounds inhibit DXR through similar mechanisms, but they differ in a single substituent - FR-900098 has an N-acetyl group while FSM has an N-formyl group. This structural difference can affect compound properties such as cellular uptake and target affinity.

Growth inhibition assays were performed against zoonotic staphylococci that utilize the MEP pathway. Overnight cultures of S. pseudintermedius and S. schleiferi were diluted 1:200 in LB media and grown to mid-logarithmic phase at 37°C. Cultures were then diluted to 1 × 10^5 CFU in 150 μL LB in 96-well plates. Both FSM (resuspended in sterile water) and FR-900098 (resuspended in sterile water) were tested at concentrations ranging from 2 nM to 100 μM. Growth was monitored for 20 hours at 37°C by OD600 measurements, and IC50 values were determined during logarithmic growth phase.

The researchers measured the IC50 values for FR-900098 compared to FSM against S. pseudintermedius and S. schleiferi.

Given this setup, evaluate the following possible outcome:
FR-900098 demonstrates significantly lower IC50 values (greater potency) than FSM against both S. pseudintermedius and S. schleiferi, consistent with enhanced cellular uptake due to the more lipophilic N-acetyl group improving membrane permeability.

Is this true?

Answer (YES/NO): NO